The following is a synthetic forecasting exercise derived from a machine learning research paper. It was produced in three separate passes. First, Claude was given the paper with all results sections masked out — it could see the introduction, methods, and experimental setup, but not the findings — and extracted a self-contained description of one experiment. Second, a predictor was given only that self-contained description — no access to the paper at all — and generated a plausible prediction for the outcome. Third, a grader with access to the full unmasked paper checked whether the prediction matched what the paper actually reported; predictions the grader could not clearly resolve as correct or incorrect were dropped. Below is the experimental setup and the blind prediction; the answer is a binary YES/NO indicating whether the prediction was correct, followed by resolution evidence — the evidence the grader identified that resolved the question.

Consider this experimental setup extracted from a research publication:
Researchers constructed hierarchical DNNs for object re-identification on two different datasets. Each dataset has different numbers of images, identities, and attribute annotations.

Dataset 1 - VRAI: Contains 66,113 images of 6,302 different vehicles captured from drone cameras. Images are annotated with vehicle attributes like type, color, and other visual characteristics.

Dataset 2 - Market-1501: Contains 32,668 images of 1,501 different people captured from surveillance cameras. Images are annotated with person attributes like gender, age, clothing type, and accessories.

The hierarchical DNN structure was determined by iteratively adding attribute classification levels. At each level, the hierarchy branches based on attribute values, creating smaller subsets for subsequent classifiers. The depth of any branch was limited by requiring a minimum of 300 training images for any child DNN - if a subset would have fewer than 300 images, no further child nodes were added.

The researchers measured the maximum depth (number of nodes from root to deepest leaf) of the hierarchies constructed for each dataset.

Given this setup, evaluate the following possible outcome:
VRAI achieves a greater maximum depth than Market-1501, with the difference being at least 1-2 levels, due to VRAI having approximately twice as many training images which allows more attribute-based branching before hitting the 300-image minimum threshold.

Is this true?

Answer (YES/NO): NO